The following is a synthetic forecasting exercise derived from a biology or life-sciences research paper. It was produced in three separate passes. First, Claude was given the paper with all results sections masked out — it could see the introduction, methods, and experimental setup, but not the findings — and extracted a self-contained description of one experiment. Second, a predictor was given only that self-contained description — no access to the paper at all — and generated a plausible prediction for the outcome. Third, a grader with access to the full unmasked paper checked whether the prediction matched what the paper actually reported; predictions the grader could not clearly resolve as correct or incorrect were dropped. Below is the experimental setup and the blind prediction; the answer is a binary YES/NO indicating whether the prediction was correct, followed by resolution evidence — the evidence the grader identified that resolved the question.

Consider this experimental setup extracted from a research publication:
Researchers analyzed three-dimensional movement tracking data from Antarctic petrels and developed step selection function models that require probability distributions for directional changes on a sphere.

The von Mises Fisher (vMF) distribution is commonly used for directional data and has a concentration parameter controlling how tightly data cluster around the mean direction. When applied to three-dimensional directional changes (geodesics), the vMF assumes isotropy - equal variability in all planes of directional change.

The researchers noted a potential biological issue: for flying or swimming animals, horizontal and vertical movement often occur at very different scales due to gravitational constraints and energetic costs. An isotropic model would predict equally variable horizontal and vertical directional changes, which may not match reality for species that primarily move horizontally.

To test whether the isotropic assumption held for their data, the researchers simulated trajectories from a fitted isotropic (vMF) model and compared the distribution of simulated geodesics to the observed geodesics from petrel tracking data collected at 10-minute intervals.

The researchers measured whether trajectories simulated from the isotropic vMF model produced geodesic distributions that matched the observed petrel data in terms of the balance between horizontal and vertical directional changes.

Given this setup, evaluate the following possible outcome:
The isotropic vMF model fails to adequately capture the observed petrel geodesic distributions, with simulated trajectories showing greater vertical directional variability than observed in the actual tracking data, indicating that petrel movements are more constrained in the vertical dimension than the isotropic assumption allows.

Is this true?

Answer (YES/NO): YES